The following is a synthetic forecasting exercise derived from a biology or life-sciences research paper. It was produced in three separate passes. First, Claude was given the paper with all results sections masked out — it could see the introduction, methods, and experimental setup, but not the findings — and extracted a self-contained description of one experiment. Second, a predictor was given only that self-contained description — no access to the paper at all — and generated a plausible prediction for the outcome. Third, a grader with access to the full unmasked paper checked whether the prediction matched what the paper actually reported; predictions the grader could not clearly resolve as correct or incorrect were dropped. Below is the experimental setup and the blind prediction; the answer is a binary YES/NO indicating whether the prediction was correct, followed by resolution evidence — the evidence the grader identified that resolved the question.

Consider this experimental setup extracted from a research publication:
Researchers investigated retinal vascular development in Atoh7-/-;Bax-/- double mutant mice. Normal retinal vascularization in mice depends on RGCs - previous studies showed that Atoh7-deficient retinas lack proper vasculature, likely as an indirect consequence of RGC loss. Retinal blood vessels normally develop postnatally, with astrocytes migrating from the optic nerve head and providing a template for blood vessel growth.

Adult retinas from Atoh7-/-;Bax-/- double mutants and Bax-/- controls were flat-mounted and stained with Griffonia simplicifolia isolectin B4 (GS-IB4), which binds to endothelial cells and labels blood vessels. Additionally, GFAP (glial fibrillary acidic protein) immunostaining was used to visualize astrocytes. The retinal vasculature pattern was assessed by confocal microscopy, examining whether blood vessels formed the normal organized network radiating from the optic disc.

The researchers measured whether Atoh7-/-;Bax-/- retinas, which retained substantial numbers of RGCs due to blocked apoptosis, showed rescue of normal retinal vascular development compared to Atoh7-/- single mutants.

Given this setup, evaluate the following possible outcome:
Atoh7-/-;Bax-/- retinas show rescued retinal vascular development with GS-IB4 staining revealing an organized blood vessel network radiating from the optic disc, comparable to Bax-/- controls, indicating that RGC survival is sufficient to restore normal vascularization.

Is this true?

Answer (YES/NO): NO